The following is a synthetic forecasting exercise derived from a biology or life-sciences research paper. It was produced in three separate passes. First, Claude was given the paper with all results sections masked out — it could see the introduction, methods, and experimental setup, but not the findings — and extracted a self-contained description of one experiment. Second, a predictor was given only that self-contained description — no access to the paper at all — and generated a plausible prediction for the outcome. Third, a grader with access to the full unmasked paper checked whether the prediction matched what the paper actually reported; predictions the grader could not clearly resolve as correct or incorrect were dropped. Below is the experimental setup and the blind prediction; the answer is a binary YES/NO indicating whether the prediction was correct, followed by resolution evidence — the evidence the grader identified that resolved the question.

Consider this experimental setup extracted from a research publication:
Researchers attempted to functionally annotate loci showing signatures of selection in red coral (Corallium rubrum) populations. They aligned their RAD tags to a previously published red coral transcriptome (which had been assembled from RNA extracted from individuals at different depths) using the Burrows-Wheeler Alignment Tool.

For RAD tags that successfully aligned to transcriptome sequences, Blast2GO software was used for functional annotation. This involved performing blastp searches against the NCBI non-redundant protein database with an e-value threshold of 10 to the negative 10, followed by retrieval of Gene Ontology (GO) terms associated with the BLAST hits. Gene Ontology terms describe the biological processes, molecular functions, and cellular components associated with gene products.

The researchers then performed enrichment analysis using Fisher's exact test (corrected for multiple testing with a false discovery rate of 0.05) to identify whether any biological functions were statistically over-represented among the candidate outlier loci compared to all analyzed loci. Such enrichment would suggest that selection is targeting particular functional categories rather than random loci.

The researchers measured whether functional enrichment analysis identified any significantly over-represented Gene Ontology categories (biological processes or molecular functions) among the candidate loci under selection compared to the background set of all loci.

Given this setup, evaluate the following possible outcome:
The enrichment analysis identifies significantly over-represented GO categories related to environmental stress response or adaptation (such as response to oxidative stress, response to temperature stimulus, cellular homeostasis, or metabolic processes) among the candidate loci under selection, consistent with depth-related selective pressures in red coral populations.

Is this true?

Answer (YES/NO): NO